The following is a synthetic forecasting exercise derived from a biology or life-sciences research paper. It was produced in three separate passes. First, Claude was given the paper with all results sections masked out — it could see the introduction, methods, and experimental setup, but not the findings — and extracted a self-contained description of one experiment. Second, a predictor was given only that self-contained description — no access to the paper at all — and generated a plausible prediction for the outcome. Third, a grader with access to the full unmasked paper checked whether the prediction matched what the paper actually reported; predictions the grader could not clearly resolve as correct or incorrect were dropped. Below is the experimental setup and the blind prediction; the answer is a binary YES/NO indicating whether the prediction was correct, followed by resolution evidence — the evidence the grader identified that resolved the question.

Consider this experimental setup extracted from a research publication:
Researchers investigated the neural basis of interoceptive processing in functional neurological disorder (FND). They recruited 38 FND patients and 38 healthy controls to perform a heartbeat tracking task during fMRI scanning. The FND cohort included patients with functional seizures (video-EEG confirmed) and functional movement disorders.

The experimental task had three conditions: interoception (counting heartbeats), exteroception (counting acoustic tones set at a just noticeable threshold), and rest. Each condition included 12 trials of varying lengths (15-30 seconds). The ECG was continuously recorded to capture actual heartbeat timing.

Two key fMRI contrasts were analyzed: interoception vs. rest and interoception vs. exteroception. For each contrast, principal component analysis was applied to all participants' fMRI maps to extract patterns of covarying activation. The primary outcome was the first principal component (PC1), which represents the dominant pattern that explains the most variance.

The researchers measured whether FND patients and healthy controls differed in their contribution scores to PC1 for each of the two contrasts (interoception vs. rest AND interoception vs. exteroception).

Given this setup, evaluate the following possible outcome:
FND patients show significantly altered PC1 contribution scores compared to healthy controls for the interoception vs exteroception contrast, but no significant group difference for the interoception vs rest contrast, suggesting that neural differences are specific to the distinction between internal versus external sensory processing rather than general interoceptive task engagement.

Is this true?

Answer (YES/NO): NO